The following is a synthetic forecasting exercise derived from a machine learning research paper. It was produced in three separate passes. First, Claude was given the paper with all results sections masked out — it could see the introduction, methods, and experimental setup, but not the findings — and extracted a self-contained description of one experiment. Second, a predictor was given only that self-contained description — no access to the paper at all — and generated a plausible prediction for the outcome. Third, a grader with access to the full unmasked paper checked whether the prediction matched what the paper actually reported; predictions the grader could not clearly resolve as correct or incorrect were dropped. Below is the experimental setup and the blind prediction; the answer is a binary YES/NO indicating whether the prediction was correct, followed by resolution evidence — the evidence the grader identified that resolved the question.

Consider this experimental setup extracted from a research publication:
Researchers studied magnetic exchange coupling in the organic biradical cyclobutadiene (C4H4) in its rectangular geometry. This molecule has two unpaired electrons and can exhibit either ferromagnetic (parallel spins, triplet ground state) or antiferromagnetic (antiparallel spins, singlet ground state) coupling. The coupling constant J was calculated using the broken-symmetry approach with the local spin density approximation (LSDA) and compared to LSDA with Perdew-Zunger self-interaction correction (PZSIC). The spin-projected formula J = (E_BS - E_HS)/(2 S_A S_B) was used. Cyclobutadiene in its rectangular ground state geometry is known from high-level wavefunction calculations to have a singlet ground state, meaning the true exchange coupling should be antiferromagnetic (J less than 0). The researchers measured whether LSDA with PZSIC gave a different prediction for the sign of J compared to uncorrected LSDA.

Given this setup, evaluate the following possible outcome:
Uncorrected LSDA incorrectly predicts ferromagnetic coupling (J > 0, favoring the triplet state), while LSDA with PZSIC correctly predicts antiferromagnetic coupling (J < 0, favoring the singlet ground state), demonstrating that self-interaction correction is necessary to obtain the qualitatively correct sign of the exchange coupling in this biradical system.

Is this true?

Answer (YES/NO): NO